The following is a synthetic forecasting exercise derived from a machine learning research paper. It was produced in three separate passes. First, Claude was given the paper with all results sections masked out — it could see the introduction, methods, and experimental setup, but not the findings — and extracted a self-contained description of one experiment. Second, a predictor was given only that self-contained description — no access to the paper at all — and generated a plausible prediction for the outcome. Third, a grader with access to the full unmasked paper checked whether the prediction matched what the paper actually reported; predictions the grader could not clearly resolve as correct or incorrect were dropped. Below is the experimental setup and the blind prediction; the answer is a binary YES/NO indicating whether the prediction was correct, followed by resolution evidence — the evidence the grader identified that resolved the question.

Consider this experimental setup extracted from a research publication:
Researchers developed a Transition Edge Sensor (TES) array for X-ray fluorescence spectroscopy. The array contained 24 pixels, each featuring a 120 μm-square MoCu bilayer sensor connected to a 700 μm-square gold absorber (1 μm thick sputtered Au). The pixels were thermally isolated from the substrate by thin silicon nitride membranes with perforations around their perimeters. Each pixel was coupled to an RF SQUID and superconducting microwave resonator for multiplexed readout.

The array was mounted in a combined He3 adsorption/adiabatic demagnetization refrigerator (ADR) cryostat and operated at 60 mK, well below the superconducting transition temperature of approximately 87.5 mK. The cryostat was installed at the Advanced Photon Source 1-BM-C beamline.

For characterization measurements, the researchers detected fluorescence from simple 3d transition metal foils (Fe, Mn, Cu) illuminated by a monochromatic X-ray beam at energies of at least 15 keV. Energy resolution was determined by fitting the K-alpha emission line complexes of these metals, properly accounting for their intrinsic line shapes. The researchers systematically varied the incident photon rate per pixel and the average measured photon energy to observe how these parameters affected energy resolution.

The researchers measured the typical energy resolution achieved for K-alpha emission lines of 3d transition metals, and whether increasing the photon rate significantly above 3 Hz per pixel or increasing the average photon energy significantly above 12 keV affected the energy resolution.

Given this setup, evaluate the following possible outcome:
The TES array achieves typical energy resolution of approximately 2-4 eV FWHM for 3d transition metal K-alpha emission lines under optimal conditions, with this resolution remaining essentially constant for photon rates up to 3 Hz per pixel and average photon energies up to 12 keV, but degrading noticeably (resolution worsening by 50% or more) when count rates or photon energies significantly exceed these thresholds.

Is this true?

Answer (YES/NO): NO